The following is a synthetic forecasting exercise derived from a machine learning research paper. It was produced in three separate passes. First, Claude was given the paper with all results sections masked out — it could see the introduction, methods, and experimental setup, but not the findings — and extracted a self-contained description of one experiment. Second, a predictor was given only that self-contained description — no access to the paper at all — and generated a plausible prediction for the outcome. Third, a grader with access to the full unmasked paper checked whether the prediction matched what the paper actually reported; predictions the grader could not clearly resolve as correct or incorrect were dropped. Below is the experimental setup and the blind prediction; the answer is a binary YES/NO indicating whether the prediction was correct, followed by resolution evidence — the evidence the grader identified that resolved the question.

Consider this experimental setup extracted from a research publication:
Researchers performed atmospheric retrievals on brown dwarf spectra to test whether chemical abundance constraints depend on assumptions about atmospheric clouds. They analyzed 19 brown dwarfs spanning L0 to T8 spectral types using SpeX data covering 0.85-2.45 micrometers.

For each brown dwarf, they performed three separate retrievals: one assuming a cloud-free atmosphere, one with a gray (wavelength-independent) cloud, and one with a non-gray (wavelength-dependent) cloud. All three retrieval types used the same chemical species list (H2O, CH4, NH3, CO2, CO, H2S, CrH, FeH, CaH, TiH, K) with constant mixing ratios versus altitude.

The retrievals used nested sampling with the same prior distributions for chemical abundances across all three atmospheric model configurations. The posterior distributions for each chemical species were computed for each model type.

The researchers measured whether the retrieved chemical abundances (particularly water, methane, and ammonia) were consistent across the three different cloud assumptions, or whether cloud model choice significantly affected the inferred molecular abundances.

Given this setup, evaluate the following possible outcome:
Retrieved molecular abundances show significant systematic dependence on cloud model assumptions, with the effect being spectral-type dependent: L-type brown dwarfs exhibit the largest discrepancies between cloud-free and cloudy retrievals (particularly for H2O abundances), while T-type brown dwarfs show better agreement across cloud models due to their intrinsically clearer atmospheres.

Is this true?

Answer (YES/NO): NO